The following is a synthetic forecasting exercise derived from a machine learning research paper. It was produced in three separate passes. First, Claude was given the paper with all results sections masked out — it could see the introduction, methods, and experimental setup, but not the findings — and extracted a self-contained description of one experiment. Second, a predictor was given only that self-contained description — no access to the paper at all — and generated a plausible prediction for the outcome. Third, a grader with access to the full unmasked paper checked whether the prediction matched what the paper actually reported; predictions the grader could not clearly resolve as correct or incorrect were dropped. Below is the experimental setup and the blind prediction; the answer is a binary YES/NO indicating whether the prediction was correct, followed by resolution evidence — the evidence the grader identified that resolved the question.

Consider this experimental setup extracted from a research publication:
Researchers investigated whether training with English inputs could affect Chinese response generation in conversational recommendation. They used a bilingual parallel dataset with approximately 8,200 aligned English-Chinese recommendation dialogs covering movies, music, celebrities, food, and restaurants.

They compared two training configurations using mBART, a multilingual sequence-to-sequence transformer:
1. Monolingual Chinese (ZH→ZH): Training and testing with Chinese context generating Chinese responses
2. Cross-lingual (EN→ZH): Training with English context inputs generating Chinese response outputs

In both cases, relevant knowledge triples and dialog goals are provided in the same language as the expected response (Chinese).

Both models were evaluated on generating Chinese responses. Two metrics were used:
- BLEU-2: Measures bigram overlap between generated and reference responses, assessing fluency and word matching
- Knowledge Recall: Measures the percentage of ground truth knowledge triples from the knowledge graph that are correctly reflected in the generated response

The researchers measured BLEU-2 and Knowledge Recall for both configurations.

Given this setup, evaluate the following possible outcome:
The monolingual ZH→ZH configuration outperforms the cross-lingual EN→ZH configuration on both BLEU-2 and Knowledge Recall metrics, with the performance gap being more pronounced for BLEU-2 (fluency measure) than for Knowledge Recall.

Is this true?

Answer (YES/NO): NO